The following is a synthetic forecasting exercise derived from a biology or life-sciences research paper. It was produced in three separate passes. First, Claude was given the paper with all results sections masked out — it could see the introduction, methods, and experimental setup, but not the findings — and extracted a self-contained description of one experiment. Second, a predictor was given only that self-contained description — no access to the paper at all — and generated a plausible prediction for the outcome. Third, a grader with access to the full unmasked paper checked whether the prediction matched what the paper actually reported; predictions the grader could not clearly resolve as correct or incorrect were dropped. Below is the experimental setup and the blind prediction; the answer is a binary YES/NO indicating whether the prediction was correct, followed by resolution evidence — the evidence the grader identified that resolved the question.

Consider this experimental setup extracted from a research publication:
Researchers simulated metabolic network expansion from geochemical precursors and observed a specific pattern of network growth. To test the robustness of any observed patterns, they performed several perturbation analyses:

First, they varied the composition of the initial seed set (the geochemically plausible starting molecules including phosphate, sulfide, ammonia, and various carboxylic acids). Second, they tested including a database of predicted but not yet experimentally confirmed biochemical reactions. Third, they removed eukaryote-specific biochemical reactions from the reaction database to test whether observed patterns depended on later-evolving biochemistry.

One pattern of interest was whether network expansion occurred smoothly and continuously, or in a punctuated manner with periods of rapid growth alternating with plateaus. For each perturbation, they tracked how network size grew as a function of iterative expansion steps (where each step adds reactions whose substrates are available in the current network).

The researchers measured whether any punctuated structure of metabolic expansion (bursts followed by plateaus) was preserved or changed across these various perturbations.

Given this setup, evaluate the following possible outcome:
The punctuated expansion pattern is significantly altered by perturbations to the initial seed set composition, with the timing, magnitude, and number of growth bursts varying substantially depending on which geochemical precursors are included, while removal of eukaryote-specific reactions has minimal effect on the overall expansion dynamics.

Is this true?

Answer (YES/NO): NO